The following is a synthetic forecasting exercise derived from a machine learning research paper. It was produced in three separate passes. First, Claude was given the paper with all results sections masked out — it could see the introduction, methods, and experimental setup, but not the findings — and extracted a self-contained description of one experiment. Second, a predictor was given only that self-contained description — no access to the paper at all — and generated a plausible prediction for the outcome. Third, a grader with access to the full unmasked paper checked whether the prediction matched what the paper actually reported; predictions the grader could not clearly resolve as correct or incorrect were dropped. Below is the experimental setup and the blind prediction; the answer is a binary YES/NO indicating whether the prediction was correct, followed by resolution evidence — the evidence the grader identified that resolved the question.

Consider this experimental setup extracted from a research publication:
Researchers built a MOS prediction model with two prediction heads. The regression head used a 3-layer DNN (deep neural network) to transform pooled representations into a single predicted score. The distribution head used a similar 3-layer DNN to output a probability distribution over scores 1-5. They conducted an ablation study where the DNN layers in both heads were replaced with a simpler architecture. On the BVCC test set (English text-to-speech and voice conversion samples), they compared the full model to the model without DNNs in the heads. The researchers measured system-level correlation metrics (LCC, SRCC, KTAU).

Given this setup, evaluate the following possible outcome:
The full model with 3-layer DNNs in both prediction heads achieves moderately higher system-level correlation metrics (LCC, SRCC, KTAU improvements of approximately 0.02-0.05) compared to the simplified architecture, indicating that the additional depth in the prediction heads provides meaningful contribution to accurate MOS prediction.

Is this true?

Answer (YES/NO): NO